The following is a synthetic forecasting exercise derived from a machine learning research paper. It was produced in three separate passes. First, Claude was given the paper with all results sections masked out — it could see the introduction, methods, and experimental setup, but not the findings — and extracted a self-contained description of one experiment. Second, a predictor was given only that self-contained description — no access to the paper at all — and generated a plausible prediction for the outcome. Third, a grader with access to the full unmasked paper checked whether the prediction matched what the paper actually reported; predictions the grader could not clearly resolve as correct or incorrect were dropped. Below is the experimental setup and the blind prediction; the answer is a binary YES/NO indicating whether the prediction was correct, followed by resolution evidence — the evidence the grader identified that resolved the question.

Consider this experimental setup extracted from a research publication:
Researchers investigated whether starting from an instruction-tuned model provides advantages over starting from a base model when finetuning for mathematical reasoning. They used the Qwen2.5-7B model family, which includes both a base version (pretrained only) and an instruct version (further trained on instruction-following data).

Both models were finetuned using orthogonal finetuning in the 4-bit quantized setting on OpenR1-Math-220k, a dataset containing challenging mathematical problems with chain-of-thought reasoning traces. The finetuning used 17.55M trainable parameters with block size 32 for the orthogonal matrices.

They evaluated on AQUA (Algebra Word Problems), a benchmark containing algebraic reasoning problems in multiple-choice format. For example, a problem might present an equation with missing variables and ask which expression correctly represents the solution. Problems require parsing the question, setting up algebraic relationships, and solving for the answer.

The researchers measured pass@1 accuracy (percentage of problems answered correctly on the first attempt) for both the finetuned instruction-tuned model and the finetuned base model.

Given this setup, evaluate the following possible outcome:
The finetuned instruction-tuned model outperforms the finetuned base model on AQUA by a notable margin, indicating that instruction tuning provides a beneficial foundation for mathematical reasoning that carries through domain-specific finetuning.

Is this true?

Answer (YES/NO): YES